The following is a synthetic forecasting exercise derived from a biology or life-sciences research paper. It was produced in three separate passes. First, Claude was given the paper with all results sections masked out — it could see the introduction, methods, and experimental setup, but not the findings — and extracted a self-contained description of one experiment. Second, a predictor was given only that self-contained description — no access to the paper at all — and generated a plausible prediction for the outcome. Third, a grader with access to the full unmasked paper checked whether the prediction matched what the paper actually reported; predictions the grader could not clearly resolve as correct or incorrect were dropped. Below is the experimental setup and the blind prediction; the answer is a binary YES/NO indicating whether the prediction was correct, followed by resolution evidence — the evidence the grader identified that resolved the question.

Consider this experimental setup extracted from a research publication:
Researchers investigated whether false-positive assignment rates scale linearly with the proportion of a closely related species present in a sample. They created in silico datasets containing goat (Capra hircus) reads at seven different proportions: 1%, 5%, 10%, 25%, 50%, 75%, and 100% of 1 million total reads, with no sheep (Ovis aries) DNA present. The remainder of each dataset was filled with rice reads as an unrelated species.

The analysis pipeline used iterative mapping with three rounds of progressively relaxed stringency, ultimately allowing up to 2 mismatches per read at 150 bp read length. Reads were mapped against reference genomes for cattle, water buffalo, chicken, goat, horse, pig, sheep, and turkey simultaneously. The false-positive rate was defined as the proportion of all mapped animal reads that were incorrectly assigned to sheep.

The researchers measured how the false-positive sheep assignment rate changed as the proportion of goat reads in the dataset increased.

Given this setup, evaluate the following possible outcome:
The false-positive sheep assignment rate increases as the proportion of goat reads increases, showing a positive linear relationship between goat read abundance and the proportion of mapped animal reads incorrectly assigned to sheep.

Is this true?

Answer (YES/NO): NO